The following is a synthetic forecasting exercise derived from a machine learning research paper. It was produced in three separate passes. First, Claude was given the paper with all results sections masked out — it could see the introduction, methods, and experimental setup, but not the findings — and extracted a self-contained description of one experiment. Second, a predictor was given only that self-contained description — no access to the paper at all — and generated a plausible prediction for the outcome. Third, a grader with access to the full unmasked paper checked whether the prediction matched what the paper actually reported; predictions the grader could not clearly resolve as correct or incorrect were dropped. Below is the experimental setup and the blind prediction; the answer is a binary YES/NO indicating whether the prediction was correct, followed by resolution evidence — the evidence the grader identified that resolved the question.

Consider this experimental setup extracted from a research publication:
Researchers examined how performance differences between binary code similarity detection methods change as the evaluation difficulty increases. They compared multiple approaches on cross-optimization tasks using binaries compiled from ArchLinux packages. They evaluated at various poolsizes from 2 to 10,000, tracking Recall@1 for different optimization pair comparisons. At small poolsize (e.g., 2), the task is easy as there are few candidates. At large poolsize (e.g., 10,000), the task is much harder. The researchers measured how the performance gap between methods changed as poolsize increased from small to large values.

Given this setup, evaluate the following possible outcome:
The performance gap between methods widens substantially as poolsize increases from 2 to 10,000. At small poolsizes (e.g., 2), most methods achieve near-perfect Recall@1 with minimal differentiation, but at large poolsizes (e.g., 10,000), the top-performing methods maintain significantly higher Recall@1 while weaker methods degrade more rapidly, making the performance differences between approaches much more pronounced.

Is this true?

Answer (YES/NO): YES